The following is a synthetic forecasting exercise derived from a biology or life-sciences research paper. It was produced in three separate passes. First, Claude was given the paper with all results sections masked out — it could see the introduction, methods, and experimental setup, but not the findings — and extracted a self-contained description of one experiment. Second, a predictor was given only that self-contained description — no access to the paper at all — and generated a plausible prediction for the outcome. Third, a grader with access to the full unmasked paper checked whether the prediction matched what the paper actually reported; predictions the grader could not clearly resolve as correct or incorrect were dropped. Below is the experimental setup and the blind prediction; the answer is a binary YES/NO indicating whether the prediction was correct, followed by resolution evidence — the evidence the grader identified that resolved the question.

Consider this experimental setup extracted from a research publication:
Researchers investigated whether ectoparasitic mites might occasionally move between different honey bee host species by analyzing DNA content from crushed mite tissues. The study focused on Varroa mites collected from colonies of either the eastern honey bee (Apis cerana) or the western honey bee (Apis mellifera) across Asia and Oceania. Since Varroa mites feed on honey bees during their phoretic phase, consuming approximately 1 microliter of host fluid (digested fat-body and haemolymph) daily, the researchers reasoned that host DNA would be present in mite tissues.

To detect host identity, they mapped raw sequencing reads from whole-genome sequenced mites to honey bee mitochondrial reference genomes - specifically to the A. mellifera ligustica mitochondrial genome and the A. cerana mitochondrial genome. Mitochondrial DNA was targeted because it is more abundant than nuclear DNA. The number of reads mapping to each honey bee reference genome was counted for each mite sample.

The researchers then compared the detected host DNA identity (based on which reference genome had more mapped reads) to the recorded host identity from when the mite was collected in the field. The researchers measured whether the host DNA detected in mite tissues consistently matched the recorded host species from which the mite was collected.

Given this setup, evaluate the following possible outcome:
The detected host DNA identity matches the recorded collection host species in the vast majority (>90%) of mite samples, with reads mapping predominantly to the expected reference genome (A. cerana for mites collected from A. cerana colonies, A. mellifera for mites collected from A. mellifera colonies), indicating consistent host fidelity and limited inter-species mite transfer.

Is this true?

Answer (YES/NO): YES